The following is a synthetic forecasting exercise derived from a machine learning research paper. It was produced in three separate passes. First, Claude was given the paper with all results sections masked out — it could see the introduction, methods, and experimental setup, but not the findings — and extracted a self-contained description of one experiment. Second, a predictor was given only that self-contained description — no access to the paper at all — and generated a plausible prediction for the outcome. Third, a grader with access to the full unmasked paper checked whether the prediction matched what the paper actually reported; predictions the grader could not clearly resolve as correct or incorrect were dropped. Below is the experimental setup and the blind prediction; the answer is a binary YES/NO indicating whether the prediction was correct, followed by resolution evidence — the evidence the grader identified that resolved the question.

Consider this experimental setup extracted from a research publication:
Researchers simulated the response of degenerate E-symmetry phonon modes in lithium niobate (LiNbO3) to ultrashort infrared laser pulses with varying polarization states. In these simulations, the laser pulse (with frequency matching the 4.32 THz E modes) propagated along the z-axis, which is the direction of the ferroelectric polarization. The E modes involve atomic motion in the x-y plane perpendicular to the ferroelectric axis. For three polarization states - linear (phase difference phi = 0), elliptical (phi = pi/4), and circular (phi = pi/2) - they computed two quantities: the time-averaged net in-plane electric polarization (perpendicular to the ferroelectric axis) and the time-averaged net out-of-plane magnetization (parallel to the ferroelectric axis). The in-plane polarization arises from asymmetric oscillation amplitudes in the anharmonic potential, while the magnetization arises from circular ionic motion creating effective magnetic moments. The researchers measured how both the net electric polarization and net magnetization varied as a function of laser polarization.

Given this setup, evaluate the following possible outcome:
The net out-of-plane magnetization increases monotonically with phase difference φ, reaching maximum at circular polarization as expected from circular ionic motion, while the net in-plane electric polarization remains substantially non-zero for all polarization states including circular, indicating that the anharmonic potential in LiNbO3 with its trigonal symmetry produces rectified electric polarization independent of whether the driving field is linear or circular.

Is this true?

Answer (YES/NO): NO